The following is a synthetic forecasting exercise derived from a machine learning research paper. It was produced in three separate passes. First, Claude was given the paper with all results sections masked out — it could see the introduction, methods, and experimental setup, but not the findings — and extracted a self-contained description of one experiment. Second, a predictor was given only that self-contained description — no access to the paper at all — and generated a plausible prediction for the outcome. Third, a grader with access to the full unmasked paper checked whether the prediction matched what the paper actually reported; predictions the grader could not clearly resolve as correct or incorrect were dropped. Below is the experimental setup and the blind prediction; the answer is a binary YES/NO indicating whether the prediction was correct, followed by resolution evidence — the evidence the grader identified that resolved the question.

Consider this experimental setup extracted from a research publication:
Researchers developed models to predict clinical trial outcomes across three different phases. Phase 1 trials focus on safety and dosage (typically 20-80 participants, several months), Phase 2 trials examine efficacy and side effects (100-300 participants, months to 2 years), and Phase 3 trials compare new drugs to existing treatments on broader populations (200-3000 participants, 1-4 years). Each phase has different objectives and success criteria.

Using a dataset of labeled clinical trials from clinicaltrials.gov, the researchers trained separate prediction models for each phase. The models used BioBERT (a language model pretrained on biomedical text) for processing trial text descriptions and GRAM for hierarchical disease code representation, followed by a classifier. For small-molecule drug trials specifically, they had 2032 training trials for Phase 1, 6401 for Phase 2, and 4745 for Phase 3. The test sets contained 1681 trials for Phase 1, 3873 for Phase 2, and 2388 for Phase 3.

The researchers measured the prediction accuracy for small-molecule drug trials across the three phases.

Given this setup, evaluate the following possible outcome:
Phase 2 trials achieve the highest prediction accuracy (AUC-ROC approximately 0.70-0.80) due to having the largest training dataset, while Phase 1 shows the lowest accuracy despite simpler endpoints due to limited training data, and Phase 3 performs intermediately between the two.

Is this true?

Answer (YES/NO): NO